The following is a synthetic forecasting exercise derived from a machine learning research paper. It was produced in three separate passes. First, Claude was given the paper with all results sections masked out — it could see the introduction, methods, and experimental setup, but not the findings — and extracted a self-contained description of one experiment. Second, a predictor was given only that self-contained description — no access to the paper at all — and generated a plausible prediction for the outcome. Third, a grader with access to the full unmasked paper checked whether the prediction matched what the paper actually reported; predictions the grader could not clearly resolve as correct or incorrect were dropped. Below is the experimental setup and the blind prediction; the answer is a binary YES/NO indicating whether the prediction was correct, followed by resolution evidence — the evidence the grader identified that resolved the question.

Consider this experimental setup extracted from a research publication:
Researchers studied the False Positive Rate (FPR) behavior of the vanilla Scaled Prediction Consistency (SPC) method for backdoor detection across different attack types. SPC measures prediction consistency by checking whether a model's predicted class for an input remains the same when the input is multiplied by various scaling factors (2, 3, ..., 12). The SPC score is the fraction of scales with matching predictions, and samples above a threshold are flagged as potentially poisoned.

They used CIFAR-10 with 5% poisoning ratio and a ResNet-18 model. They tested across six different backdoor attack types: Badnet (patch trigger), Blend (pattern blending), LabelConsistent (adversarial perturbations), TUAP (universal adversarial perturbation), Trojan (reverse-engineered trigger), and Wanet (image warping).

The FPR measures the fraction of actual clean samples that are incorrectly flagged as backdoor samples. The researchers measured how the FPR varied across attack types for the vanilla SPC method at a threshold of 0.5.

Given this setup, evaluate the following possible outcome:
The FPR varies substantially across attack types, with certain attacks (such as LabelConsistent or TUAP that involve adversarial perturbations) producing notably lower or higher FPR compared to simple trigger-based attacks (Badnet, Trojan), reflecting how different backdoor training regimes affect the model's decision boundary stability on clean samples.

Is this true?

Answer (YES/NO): NO